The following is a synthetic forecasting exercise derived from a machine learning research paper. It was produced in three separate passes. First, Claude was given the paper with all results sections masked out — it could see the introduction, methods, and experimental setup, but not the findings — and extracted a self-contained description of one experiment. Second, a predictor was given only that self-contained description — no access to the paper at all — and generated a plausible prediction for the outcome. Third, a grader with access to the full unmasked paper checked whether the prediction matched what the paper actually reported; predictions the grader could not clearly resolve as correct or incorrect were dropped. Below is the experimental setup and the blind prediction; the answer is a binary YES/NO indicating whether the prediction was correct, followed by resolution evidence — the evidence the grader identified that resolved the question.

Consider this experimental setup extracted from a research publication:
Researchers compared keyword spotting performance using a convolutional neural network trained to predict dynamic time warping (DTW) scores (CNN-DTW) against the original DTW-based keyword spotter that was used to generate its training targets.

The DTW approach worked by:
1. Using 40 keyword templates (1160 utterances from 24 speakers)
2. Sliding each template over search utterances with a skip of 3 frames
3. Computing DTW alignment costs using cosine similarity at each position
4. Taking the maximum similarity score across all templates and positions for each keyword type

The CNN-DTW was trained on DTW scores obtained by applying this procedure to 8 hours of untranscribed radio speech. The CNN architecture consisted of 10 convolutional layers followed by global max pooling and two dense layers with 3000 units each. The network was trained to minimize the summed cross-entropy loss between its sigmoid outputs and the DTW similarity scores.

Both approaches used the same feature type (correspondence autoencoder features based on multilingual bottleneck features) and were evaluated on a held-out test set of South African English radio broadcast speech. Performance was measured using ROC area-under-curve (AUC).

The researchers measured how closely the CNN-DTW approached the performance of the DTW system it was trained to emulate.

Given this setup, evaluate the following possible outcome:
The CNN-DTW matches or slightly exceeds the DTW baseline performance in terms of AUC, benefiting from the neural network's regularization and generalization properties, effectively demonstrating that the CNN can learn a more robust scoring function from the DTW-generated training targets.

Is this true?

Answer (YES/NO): NO